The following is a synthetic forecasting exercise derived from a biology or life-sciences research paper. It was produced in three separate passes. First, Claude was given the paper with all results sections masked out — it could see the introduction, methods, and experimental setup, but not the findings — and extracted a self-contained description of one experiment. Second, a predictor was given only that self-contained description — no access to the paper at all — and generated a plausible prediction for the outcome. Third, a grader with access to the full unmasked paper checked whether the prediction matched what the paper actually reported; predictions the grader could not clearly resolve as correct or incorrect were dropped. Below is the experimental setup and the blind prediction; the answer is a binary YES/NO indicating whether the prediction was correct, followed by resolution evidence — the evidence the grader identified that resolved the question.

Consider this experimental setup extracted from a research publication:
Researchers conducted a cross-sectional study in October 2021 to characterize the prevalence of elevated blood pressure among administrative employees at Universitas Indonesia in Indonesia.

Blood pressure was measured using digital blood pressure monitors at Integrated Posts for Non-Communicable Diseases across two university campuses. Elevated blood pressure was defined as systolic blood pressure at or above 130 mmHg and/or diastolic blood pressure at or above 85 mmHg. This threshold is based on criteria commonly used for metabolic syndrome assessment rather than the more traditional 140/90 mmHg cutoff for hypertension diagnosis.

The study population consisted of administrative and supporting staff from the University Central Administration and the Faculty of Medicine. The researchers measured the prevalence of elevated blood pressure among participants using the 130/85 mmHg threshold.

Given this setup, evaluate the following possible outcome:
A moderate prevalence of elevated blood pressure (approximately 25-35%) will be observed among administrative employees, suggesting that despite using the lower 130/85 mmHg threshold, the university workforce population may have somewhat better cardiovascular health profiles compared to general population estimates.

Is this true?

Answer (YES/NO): NO